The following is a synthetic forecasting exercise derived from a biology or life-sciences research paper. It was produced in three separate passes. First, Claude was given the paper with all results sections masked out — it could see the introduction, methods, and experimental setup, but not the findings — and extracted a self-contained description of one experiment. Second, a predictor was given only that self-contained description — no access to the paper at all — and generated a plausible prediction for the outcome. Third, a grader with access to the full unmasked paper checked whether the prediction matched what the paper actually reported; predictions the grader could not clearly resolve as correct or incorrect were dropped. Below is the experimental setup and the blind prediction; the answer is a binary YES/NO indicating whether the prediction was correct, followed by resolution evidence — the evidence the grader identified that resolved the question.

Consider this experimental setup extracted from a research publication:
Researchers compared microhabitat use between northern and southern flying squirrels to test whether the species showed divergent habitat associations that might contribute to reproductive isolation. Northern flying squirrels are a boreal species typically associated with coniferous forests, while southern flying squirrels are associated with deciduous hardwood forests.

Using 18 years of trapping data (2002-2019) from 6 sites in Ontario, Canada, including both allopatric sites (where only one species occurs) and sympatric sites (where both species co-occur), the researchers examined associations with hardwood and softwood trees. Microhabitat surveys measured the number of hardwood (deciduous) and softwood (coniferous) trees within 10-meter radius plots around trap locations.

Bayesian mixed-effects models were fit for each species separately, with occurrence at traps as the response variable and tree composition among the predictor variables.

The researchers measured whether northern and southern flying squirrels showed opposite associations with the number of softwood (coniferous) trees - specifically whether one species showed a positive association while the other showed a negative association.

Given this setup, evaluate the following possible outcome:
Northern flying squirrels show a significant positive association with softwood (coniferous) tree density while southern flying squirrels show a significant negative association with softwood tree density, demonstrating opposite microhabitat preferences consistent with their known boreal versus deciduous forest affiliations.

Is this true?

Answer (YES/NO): NO